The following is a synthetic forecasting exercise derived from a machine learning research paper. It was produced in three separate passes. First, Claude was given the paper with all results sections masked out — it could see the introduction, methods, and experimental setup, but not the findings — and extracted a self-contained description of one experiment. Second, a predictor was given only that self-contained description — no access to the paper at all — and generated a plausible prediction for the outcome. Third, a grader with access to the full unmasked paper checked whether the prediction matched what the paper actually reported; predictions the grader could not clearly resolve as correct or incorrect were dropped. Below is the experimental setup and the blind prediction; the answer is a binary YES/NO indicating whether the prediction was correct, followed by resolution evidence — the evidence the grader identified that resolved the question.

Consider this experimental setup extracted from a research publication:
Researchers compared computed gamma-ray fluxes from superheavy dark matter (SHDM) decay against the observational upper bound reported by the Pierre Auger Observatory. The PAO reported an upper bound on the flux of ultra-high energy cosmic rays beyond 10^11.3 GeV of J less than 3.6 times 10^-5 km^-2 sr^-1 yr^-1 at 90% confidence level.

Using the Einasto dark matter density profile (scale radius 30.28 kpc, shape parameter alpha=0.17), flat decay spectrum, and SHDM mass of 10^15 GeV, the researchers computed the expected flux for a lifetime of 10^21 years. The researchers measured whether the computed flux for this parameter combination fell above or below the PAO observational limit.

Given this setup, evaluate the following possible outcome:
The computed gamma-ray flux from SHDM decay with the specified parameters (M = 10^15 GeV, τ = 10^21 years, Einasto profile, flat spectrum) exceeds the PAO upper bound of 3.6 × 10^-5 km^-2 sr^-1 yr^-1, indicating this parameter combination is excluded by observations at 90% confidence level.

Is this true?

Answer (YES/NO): YES